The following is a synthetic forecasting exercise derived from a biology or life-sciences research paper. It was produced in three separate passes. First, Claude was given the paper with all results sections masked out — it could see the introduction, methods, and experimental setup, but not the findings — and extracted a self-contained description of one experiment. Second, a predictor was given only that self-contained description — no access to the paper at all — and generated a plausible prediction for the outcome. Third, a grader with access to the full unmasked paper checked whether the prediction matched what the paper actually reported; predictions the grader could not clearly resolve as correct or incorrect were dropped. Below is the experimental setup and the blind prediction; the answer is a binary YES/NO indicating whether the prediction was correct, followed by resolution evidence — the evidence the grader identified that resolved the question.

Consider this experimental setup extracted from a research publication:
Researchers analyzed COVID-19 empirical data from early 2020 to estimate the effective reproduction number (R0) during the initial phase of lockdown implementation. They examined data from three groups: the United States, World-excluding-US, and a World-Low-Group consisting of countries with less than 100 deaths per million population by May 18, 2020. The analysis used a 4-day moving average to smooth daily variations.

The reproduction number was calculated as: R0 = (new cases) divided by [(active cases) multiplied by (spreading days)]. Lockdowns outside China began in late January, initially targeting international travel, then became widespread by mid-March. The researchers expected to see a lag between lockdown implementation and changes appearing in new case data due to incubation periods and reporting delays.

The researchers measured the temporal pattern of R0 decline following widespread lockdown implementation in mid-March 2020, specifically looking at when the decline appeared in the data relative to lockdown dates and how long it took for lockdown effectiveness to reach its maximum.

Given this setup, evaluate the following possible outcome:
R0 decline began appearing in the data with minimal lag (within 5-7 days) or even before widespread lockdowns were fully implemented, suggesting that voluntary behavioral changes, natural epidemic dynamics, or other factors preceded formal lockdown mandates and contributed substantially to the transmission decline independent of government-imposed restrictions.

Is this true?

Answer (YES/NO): NO